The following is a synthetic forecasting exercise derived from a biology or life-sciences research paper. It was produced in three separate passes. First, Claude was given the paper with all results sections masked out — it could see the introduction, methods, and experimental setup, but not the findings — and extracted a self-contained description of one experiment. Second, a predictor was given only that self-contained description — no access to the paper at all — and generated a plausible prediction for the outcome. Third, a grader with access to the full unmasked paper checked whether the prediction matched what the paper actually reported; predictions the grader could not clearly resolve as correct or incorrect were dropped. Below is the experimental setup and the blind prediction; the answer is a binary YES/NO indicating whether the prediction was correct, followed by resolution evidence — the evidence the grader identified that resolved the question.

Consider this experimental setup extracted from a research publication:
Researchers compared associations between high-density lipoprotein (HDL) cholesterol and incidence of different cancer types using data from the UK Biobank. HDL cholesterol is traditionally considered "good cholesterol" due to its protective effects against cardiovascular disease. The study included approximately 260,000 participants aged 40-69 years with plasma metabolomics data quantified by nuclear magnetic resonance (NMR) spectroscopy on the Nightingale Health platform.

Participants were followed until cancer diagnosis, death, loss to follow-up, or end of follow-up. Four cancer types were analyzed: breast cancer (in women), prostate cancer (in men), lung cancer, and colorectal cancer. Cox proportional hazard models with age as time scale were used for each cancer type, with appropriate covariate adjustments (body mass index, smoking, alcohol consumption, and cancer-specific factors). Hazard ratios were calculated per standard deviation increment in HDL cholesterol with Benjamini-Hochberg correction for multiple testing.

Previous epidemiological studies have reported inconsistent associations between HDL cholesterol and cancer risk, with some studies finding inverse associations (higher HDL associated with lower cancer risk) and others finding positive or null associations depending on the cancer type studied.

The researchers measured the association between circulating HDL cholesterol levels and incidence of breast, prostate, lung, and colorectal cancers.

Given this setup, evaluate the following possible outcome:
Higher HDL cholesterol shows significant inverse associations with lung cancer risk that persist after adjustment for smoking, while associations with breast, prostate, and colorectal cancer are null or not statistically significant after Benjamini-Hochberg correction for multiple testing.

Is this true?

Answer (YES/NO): NO